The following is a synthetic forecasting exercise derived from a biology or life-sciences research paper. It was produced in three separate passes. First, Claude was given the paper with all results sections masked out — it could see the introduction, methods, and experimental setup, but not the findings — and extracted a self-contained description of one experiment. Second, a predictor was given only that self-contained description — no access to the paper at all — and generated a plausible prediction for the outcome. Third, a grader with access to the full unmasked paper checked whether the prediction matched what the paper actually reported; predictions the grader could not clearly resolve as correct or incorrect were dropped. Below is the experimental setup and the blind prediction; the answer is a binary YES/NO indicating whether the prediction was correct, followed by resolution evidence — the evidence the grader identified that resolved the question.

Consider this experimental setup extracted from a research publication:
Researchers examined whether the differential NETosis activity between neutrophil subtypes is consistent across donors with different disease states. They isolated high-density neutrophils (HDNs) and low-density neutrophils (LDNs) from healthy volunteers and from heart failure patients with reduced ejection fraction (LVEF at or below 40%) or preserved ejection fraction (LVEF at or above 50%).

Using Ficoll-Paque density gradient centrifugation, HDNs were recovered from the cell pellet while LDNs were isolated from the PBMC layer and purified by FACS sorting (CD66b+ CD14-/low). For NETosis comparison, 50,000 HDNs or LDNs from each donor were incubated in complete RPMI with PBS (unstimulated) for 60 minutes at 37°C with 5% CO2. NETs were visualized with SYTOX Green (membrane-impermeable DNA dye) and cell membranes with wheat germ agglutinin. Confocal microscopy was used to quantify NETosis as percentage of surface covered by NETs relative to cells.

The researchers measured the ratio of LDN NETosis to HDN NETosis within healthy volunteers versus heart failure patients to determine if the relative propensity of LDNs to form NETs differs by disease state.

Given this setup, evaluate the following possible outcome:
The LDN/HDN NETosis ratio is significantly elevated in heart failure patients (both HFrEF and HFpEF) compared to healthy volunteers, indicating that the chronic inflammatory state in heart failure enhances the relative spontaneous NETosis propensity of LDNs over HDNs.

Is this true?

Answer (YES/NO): NO